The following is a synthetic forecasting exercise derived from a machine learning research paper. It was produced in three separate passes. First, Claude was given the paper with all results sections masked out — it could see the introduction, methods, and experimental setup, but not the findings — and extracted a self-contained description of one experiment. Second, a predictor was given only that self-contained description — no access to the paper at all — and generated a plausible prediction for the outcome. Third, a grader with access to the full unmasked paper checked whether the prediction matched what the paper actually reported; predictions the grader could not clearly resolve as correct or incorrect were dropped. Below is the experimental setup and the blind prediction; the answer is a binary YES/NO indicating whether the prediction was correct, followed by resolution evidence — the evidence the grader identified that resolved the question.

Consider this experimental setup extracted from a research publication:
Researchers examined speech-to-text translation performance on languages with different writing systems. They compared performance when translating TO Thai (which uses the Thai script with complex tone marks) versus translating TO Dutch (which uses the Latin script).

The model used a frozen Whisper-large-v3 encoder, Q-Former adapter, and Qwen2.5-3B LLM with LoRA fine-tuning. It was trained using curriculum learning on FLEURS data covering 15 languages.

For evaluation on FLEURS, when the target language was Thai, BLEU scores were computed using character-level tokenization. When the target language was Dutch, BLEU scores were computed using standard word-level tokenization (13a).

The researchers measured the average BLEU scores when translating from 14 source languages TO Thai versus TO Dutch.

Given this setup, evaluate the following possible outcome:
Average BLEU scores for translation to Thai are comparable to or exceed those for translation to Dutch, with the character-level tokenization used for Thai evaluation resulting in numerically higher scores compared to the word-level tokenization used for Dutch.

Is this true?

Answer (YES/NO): YES